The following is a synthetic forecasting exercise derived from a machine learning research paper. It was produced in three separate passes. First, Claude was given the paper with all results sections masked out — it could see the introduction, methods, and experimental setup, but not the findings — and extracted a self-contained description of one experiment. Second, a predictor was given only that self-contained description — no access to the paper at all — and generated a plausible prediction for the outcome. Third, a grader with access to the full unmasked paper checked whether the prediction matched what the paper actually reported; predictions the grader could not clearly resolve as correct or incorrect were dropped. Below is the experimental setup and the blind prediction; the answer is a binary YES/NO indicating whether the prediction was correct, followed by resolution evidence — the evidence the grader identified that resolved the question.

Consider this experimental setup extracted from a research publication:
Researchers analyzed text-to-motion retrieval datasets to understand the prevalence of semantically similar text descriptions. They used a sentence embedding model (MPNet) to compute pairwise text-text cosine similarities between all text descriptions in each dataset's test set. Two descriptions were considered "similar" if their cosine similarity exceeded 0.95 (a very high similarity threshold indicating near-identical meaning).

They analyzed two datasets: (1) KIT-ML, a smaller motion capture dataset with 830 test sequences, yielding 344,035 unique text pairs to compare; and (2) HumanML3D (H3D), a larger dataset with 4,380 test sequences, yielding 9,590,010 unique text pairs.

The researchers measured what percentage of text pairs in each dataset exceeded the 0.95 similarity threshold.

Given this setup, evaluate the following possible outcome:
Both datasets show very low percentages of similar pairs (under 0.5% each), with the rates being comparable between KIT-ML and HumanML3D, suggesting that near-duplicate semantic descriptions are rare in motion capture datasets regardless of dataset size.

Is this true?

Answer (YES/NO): NO